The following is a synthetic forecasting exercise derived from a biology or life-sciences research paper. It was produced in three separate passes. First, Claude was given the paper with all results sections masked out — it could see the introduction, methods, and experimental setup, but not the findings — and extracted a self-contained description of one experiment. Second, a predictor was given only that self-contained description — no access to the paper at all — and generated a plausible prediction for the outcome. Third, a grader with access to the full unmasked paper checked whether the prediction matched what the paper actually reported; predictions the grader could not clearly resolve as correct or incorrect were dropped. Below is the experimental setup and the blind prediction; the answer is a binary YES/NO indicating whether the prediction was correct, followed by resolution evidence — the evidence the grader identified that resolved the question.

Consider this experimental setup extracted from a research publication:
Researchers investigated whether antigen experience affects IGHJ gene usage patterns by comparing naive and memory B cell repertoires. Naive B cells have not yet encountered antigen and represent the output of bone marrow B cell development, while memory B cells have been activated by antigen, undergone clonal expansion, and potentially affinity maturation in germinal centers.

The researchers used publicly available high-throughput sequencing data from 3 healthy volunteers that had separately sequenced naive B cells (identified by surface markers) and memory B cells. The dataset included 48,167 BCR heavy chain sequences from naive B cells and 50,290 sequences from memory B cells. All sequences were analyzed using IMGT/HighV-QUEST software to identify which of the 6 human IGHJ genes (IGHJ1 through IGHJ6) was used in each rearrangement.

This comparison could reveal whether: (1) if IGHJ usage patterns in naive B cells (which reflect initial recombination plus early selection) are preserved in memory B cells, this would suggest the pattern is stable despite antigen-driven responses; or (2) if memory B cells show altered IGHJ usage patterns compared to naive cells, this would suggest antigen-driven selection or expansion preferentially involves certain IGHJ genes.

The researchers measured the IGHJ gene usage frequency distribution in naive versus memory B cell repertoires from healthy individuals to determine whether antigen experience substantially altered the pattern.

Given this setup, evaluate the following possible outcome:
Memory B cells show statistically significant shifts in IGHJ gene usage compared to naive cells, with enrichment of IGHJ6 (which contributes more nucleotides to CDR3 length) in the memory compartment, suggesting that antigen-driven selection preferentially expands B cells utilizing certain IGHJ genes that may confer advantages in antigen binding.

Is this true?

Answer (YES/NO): NO